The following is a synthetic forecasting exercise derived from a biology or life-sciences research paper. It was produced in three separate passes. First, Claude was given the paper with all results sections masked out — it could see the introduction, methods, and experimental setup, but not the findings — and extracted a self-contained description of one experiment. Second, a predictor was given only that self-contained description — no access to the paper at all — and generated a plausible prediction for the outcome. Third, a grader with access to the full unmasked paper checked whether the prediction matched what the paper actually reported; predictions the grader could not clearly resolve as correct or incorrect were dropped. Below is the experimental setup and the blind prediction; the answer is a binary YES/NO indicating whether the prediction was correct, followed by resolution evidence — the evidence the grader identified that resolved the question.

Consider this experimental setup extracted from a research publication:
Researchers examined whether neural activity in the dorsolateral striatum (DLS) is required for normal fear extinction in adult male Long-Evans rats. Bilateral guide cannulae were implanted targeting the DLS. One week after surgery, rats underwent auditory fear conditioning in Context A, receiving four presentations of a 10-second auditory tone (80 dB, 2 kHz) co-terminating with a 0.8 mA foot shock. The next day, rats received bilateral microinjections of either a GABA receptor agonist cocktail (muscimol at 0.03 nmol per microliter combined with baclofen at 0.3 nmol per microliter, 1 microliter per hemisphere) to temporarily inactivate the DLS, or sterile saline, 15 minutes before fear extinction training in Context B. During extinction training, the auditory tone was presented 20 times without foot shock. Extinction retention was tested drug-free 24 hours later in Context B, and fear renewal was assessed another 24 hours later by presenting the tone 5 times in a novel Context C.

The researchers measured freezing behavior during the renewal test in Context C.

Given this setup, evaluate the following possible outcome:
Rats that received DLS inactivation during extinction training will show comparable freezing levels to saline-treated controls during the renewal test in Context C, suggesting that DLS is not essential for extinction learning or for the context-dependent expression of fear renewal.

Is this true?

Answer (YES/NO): YES